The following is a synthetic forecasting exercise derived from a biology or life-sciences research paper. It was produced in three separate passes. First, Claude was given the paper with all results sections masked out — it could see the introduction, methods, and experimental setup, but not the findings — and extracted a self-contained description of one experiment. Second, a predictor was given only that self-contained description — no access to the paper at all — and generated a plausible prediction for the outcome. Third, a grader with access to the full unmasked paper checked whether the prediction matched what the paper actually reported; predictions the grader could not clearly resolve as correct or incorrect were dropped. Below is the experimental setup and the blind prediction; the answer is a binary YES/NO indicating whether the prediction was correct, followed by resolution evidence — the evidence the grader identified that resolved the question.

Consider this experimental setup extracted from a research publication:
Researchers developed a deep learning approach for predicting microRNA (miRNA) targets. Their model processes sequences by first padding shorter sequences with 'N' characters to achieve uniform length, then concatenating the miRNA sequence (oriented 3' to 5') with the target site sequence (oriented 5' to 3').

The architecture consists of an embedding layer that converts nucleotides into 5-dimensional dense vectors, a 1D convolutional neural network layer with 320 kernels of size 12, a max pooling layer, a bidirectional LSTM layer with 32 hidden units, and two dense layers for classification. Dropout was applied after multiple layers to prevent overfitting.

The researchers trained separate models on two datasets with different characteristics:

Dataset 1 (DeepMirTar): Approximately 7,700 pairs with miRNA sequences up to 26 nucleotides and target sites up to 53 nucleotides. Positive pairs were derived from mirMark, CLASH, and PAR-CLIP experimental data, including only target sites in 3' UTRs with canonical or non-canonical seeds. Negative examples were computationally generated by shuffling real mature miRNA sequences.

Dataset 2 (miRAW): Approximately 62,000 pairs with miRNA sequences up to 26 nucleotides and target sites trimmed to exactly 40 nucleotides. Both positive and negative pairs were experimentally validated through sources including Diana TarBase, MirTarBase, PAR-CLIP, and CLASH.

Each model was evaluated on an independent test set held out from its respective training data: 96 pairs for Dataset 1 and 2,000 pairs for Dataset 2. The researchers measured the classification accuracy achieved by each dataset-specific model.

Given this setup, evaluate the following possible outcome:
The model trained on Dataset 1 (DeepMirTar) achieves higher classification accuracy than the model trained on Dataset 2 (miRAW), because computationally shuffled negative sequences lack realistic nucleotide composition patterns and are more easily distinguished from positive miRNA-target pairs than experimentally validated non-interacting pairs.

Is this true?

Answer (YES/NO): YES